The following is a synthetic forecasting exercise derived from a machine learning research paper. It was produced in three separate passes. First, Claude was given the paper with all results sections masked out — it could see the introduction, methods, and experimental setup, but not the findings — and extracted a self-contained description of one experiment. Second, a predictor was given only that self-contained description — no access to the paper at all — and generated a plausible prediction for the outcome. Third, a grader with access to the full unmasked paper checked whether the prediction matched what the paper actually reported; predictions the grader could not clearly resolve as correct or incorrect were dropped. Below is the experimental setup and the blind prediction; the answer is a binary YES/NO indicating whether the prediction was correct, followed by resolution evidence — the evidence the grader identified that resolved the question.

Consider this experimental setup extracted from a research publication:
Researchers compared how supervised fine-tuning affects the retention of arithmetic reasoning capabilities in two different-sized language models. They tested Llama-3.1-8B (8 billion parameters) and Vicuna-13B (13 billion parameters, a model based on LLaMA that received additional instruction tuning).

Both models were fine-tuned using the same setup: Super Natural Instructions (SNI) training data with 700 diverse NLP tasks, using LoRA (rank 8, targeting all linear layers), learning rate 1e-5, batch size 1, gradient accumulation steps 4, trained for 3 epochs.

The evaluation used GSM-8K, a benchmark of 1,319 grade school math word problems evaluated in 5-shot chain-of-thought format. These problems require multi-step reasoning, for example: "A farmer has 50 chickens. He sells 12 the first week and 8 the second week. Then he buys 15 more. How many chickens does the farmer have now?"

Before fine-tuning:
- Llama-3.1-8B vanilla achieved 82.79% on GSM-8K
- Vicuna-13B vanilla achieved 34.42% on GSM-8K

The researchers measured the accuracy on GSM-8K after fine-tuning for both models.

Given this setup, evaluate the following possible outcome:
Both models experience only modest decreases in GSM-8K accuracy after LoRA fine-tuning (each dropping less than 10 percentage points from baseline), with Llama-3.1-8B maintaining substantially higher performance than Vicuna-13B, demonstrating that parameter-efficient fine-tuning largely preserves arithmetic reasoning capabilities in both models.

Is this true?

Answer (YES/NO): NO